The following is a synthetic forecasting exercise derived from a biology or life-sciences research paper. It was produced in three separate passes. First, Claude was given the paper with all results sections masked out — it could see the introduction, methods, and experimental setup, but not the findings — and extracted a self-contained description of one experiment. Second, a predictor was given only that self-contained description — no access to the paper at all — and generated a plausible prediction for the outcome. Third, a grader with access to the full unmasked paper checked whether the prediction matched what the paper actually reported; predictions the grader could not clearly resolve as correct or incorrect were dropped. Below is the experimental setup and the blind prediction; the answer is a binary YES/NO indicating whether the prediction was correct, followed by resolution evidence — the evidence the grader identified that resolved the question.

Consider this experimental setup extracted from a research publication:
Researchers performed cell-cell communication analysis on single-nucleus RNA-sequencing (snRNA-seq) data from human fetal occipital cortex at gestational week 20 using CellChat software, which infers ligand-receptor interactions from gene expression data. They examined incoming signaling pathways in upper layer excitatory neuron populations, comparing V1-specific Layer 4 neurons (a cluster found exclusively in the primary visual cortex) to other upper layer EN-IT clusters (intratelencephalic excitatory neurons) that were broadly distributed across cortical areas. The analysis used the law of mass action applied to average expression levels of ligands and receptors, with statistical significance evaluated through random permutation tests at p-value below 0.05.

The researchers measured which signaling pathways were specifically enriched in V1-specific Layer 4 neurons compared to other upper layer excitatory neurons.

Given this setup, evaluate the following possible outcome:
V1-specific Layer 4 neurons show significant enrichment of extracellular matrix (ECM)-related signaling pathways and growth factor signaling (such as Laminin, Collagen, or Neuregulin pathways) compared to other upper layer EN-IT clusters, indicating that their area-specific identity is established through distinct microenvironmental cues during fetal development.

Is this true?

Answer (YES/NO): NO